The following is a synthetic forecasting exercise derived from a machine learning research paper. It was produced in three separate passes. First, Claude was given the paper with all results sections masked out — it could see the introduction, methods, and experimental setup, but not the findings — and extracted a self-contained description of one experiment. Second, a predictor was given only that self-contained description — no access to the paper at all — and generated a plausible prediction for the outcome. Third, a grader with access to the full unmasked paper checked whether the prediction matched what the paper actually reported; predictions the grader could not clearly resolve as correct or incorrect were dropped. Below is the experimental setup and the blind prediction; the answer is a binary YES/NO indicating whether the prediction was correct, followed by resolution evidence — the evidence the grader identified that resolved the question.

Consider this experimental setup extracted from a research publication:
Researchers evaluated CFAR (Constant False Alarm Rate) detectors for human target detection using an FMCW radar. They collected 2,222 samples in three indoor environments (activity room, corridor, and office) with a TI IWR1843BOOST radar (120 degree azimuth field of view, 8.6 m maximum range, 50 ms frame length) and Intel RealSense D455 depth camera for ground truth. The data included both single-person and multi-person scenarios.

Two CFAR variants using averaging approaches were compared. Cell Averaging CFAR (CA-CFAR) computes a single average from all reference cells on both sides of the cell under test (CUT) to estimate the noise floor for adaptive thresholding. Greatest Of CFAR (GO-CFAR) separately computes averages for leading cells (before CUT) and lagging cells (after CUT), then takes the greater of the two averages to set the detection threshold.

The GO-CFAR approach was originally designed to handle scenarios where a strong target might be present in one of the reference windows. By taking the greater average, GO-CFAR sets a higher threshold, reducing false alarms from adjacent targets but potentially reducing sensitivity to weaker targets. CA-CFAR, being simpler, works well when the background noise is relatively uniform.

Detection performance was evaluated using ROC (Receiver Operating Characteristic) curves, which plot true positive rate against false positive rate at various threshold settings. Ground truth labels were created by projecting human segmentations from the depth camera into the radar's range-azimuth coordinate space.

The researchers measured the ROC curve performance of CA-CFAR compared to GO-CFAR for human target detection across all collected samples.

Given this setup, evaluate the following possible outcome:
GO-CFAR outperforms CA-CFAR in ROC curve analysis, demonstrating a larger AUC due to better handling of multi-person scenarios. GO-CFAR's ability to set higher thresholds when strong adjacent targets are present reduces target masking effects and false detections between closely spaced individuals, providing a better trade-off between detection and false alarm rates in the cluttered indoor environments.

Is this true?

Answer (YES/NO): NO